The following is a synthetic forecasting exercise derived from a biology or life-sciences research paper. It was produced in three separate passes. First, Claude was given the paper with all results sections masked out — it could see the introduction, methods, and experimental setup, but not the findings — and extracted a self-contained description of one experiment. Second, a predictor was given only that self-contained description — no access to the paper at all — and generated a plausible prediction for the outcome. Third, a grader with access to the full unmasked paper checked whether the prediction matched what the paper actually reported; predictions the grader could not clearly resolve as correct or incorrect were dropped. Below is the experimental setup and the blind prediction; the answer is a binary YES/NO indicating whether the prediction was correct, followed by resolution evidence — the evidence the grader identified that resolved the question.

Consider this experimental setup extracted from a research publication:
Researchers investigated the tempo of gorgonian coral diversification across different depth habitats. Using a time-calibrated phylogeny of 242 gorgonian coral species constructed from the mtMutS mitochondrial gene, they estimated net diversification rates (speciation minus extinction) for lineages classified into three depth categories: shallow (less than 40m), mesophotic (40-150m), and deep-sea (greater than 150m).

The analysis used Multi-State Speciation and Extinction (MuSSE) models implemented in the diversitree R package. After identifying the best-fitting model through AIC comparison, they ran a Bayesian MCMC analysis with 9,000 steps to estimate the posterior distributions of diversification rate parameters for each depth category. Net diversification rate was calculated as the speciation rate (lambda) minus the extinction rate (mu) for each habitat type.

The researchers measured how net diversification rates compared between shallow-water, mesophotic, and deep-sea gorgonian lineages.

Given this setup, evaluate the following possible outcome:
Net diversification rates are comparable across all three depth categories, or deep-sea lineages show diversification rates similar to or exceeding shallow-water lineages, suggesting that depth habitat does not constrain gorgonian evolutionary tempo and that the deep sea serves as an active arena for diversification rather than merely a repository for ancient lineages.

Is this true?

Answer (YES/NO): NO